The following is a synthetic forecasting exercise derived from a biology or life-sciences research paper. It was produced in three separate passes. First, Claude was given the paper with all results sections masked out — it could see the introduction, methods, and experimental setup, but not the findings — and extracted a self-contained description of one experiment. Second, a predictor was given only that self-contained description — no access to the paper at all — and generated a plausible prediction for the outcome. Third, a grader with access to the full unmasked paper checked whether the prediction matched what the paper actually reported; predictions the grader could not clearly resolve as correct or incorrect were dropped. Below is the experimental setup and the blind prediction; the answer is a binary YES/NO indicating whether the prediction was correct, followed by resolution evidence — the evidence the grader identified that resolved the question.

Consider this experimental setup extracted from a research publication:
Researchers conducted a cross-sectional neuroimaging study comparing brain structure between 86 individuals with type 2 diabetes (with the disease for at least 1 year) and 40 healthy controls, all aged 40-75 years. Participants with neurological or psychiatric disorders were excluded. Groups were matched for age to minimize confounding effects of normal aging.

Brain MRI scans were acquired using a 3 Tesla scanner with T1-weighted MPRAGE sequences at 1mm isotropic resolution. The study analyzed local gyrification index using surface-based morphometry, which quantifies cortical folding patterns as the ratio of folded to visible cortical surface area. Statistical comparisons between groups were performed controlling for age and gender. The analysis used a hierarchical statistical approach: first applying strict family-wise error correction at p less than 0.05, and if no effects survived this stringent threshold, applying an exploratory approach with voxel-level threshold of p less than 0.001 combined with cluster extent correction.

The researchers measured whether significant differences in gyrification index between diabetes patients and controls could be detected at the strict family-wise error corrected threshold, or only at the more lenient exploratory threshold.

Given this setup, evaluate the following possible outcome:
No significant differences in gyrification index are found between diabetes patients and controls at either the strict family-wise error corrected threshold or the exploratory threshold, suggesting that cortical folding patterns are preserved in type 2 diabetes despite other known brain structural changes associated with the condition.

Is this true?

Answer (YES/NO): NO